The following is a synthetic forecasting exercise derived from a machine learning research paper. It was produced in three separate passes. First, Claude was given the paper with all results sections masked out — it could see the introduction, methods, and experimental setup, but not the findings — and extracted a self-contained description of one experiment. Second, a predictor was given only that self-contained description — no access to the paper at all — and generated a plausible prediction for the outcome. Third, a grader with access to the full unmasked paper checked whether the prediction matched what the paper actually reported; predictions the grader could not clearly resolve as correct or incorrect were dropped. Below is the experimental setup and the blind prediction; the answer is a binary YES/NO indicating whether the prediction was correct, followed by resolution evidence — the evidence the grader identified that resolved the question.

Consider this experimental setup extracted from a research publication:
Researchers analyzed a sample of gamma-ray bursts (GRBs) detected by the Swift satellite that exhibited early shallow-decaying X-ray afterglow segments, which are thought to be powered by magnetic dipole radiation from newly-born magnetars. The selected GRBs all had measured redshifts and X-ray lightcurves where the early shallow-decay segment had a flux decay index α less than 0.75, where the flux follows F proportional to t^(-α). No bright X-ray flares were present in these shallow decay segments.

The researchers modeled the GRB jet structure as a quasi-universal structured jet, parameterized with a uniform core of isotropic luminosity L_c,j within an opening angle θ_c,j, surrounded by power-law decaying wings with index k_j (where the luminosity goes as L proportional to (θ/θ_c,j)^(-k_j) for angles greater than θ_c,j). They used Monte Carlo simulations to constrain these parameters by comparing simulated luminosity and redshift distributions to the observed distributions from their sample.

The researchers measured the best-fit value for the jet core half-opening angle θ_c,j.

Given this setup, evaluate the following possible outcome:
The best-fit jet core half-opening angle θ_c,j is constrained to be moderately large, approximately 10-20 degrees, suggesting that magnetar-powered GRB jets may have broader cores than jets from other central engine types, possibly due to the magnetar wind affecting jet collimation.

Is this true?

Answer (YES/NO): NO